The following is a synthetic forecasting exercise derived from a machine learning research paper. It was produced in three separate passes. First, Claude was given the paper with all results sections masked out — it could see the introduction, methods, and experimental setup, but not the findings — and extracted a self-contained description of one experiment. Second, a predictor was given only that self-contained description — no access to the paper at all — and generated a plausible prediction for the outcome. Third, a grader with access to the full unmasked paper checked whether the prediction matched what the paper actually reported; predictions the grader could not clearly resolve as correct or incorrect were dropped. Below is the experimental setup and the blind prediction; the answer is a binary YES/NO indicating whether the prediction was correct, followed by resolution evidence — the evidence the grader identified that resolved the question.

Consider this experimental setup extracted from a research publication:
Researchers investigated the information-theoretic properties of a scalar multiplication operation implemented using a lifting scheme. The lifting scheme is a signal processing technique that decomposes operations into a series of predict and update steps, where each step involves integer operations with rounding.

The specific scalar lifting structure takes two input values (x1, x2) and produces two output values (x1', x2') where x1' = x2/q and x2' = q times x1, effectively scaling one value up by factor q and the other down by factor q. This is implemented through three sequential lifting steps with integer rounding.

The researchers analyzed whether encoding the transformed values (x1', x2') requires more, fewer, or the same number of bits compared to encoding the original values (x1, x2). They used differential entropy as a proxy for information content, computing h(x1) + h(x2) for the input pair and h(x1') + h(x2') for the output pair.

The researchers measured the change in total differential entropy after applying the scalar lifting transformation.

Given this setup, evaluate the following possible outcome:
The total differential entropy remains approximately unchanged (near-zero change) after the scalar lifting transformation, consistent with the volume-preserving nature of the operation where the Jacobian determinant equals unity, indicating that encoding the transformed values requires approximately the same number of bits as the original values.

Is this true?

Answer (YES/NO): YES